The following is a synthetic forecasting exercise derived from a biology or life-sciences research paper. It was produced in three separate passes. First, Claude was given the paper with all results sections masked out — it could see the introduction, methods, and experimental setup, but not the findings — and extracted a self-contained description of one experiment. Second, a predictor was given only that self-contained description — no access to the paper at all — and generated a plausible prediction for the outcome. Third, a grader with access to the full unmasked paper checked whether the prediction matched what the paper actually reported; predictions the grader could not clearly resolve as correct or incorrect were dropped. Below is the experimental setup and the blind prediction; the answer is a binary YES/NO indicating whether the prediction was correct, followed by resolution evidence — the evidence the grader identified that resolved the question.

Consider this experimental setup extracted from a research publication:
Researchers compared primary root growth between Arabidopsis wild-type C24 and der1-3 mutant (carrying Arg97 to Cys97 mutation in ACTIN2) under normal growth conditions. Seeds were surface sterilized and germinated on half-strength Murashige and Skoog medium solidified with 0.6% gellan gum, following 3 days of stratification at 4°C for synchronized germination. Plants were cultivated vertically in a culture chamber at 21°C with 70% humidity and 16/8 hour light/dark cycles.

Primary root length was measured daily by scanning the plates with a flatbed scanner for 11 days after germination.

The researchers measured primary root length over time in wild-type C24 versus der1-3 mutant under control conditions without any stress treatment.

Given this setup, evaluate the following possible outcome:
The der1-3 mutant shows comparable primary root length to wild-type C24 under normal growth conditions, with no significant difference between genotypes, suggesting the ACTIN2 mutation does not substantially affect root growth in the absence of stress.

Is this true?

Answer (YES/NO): YES